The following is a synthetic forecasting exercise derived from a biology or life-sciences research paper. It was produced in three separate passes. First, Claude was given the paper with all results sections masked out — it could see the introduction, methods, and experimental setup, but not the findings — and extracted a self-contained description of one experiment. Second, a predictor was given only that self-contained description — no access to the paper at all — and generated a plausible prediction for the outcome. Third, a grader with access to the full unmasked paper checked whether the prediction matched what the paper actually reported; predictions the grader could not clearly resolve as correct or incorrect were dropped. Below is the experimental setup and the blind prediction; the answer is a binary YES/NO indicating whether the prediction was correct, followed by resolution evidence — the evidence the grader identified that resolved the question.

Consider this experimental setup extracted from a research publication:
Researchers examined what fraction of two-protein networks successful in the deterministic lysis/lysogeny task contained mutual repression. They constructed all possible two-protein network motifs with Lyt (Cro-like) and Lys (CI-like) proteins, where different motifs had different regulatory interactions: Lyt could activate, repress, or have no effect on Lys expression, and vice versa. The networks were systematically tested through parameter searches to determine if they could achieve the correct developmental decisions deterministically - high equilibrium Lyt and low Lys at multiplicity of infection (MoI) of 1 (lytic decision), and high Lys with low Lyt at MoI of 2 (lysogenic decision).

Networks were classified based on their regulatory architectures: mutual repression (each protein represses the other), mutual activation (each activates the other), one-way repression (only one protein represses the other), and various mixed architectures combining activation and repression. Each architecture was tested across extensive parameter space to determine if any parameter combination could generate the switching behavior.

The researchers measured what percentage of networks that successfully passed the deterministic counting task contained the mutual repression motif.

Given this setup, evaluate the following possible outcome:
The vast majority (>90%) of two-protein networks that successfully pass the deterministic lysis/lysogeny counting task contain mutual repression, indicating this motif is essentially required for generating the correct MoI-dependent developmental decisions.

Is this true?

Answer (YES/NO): YES